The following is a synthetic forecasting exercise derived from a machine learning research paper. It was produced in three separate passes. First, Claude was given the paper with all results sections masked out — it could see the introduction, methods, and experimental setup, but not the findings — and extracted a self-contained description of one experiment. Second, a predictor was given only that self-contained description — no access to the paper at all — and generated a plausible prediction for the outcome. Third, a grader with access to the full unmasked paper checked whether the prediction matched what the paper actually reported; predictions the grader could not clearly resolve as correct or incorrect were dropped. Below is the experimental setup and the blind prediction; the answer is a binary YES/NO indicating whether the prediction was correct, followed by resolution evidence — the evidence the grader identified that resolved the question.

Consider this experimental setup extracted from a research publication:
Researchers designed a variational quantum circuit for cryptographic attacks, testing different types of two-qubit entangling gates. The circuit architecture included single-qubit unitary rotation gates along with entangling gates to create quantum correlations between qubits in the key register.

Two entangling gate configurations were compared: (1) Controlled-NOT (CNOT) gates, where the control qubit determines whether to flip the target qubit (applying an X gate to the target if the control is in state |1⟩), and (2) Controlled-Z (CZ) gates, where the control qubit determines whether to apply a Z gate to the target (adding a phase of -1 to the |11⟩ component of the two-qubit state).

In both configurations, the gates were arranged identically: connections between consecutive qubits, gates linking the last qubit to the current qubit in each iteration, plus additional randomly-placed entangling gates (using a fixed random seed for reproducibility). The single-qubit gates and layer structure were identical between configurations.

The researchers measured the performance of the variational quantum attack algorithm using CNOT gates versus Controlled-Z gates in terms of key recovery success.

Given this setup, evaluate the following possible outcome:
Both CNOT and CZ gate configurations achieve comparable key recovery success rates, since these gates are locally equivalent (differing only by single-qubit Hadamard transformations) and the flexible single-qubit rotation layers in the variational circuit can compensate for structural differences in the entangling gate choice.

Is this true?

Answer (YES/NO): NO